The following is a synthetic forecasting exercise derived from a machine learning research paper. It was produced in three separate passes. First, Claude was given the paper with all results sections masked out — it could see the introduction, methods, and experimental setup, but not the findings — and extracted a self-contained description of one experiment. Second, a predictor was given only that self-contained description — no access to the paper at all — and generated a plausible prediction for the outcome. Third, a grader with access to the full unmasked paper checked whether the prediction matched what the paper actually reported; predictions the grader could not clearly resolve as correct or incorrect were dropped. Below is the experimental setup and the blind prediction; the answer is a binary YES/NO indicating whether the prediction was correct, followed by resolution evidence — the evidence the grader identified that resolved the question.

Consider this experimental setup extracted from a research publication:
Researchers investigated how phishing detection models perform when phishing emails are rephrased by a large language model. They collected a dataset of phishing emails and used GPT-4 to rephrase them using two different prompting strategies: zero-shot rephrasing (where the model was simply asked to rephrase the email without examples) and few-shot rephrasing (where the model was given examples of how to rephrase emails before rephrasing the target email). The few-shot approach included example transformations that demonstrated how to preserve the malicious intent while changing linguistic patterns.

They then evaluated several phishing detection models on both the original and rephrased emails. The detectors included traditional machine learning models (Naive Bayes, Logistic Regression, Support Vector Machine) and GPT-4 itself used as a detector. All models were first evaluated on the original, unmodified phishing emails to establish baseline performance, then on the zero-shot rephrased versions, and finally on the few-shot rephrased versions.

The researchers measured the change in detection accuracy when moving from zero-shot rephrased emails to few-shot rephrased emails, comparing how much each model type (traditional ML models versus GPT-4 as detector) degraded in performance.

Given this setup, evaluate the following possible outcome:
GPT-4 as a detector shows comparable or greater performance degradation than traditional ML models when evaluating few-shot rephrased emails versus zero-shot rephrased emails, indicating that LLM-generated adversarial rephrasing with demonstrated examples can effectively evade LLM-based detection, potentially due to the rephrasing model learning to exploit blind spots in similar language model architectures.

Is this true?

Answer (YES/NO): NO